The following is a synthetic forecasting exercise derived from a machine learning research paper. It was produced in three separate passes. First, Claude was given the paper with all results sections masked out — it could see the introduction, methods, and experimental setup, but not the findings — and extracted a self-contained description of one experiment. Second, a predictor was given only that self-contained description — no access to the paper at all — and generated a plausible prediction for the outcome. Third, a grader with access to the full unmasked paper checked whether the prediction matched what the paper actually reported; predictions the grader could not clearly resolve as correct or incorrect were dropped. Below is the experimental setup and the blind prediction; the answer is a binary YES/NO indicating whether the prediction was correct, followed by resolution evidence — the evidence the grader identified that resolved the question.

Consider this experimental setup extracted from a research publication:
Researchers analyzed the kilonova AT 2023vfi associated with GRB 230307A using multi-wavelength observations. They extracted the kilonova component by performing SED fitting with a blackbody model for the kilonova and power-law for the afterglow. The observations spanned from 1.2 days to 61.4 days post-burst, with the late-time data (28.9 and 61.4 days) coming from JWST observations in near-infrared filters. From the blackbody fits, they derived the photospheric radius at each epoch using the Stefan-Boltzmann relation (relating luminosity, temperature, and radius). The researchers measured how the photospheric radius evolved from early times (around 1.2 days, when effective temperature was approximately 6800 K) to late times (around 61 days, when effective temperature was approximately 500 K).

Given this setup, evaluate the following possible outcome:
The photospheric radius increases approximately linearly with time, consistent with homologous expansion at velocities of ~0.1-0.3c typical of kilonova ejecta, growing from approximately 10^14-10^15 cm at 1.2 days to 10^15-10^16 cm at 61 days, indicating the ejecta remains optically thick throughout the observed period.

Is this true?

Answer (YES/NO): NO